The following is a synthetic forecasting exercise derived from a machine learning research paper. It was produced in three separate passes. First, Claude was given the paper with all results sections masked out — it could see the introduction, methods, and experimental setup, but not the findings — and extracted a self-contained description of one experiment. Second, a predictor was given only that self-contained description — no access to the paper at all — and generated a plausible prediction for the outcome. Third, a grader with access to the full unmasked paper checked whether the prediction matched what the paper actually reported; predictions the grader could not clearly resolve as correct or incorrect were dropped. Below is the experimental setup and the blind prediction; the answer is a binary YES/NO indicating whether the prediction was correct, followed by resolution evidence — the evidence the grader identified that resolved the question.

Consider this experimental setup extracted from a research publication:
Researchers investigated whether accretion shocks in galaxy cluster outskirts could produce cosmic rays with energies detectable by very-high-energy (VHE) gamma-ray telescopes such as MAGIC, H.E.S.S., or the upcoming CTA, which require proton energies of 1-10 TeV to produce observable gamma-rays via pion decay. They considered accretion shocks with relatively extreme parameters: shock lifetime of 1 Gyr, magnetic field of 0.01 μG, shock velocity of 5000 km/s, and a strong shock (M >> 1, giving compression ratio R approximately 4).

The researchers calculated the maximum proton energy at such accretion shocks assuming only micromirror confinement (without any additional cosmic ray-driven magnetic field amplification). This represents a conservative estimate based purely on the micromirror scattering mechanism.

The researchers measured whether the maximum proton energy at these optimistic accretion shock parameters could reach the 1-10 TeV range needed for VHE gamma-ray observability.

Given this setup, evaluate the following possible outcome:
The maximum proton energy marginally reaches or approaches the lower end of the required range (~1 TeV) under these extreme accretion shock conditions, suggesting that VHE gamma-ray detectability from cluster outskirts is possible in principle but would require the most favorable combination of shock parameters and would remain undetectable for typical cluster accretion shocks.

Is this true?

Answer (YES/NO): NO